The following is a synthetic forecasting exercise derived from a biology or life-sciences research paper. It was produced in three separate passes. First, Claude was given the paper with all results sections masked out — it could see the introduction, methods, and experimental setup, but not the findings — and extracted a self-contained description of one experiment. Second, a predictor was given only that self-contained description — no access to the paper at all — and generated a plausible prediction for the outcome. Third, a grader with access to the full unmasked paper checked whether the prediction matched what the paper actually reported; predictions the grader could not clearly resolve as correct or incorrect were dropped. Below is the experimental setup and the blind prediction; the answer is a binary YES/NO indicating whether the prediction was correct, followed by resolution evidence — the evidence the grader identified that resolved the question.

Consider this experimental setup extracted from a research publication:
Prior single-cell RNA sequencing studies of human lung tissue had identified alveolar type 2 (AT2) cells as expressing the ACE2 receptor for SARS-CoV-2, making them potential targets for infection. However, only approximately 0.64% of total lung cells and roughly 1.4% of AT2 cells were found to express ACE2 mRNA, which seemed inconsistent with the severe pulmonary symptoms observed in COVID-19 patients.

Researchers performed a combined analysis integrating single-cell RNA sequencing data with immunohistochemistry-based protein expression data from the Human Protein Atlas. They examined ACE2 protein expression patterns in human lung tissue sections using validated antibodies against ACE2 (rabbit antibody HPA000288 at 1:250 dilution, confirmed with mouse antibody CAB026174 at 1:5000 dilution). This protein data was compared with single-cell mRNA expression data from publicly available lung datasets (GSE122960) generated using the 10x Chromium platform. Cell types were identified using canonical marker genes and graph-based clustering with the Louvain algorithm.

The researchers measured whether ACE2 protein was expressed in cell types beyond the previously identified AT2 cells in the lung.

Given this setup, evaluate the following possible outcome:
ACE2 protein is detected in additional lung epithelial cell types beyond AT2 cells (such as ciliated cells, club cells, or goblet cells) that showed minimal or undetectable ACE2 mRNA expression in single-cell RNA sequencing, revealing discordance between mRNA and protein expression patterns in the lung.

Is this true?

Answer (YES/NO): NO